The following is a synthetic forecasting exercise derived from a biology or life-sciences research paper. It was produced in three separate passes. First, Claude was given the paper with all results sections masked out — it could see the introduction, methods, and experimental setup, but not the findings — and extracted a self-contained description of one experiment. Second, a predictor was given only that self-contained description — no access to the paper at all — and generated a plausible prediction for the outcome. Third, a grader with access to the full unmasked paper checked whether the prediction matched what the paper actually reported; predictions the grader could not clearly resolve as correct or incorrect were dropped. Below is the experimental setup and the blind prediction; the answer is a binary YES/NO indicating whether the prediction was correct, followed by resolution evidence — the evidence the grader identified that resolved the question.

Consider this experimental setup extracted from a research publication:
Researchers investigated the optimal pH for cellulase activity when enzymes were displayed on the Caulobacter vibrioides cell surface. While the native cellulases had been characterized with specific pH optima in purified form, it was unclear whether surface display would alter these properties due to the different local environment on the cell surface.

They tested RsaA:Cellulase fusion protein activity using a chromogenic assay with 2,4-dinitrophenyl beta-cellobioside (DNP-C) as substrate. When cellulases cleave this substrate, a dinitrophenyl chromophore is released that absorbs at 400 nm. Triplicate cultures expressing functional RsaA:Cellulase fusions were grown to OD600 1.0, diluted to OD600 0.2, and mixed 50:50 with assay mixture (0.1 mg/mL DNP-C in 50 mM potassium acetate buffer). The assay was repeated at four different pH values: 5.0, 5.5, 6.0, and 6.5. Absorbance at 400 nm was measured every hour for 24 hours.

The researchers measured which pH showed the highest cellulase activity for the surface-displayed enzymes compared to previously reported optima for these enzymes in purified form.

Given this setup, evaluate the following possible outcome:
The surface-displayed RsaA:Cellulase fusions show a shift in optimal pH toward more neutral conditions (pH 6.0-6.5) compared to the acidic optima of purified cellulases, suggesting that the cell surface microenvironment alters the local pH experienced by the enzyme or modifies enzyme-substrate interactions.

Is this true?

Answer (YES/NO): NO